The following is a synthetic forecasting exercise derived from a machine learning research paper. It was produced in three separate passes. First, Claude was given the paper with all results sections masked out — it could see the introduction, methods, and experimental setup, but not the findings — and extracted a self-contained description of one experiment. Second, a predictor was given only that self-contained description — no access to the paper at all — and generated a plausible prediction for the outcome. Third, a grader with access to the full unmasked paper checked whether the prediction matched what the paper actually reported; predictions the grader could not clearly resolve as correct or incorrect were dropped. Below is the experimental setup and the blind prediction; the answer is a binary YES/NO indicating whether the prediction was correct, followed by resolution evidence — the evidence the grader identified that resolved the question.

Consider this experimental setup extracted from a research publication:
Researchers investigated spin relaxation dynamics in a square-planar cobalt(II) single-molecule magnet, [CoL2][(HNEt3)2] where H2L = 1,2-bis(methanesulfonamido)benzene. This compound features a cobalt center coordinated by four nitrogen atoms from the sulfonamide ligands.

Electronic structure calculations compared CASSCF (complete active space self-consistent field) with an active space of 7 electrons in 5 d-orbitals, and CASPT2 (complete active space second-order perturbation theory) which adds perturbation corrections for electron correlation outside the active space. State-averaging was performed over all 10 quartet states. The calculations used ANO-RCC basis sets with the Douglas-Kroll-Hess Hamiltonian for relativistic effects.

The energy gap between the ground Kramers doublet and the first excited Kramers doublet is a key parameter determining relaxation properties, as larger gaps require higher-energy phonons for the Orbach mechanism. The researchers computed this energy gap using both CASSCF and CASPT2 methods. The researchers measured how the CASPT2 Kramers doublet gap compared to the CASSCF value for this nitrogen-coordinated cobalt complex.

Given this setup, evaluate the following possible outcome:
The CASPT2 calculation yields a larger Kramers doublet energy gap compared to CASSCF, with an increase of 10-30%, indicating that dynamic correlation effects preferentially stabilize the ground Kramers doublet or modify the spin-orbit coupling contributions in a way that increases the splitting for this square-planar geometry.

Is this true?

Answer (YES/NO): YES